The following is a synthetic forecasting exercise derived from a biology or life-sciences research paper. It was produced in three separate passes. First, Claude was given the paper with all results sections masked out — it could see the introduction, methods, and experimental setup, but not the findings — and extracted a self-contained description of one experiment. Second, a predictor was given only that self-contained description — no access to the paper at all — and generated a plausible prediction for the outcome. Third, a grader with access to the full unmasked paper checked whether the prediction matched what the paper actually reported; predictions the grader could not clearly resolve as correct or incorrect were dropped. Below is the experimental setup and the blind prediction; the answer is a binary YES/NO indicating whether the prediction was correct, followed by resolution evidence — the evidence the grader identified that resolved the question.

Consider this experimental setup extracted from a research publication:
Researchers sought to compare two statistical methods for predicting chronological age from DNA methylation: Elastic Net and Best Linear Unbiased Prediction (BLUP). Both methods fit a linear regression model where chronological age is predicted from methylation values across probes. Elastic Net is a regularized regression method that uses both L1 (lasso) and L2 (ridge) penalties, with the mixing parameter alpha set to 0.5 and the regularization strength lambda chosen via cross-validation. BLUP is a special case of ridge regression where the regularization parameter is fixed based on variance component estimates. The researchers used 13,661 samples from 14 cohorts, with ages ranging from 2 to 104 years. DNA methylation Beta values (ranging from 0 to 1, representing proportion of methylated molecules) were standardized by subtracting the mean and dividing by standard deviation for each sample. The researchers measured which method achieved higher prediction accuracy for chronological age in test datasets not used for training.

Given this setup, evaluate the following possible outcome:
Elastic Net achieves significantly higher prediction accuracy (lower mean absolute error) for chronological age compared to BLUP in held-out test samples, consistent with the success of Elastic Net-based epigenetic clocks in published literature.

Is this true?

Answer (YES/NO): NO